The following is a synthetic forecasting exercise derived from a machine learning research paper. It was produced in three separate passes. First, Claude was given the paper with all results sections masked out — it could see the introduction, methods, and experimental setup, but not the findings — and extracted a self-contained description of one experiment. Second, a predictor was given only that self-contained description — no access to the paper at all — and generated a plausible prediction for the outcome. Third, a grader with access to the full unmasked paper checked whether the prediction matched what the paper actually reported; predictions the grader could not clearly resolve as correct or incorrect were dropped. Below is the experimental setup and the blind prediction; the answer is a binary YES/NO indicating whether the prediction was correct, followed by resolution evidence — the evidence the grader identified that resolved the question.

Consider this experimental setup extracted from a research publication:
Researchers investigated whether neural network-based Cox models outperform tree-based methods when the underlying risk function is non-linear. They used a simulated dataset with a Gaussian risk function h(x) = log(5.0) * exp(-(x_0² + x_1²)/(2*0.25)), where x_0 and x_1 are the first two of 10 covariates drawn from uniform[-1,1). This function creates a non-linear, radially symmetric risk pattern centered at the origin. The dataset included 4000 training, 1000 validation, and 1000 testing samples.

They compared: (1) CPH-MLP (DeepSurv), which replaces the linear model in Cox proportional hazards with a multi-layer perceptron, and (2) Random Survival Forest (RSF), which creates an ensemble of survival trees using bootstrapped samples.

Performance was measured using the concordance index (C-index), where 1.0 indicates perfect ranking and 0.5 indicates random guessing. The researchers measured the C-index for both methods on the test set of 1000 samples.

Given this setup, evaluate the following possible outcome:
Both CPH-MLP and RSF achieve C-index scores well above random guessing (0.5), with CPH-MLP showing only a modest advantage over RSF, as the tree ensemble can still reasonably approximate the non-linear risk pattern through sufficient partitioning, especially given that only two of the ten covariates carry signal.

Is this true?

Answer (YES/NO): YES